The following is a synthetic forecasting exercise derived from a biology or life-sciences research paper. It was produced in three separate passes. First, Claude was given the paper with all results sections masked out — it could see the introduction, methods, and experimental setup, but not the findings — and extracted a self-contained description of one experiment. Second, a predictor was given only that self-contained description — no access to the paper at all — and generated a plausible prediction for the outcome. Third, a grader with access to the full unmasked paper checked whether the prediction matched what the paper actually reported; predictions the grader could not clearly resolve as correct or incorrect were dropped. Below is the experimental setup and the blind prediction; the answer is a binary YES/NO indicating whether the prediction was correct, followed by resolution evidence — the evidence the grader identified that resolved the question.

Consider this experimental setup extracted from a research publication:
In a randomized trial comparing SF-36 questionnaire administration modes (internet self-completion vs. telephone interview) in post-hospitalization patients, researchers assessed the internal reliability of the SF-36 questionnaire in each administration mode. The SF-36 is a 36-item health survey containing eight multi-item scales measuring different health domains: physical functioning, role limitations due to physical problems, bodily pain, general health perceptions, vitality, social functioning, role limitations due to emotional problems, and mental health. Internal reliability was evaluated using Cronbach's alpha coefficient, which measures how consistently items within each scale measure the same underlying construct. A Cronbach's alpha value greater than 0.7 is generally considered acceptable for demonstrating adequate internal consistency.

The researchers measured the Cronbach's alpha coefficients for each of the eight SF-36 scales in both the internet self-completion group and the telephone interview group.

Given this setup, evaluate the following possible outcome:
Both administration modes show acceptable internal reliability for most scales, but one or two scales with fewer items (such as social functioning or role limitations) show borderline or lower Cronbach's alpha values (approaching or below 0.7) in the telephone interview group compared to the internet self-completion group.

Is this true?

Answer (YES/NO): NO